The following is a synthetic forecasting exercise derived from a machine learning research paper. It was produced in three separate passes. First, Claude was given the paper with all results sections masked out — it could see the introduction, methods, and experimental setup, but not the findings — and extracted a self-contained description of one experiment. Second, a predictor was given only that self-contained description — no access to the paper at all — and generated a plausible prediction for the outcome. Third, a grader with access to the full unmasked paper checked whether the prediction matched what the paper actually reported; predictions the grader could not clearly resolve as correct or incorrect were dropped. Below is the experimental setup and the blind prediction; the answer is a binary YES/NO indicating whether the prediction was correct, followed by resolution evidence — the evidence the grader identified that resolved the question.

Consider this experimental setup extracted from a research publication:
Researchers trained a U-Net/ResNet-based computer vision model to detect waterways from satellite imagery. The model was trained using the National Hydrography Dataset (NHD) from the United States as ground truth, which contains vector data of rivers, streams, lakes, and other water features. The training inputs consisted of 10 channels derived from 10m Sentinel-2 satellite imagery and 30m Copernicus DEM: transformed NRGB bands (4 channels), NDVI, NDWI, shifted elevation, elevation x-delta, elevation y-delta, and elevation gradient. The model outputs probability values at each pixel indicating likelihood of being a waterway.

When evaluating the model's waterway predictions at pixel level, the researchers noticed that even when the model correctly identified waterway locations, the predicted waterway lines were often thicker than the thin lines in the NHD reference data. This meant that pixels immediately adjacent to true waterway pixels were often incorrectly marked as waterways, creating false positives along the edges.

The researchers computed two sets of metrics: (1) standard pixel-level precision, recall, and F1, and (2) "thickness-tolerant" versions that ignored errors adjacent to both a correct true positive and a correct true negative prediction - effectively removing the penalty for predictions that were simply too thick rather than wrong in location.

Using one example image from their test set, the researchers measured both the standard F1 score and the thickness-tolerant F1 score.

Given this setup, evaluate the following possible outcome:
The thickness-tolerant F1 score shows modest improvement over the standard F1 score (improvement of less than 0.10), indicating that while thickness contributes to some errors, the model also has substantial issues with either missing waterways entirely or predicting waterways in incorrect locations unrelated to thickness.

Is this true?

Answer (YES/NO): NO